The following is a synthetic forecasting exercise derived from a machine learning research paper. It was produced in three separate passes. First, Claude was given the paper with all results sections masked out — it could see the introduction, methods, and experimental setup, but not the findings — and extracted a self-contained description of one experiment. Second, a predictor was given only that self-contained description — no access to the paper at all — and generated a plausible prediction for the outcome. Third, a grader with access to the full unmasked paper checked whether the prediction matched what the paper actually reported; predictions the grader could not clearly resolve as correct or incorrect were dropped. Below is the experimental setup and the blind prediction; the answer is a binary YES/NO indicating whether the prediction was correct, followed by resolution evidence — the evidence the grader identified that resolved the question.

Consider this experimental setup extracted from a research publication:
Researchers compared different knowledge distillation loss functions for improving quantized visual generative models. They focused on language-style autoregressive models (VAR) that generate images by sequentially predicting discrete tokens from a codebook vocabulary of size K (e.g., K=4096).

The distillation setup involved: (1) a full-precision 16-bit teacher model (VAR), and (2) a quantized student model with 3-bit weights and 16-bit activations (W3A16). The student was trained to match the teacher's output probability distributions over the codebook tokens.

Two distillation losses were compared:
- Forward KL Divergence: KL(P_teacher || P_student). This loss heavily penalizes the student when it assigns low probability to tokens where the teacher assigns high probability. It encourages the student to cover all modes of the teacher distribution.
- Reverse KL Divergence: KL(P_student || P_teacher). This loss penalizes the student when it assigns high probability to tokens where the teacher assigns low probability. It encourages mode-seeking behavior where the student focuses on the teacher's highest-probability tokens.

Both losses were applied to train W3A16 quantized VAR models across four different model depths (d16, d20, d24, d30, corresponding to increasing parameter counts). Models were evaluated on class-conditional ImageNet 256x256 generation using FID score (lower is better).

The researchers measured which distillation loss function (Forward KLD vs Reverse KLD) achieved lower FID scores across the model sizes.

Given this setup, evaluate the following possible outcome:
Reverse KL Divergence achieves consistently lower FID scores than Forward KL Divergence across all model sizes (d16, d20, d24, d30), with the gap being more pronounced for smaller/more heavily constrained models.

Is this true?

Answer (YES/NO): NO